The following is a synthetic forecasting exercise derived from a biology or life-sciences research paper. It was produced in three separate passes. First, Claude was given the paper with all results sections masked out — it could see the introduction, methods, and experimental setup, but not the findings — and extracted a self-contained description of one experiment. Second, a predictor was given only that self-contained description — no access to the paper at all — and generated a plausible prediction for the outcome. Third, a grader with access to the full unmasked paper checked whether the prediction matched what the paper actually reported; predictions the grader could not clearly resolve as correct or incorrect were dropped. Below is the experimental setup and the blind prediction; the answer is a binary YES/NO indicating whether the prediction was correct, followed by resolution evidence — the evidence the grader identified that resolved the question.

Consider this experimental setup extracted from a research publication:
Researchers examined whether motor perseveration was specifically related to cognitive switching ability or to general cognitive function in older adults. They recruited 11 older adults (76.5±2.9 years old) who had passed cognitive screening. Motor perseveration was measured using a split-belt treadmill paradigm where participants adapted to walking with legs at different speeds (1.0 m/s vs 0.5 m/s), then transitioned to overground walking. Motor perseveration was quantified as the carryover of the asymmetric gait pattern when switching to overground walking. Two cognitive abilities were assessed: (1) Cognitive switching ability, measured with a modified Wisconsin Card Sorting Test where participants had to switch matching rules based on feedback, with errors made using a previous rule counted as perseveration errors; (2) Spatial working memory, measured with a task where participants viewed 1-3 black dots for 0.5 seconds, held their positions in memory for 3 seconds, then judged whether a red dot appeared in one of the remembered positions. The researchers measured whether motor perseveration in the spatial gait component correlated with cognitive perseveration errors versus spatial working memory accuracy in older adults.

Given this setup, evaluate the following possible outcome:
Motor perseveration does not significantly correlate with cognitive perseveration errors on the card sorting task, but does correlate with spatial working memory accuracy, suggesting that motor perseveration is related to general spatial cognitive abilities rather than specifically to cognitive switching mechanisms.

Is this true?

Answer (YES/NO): NO